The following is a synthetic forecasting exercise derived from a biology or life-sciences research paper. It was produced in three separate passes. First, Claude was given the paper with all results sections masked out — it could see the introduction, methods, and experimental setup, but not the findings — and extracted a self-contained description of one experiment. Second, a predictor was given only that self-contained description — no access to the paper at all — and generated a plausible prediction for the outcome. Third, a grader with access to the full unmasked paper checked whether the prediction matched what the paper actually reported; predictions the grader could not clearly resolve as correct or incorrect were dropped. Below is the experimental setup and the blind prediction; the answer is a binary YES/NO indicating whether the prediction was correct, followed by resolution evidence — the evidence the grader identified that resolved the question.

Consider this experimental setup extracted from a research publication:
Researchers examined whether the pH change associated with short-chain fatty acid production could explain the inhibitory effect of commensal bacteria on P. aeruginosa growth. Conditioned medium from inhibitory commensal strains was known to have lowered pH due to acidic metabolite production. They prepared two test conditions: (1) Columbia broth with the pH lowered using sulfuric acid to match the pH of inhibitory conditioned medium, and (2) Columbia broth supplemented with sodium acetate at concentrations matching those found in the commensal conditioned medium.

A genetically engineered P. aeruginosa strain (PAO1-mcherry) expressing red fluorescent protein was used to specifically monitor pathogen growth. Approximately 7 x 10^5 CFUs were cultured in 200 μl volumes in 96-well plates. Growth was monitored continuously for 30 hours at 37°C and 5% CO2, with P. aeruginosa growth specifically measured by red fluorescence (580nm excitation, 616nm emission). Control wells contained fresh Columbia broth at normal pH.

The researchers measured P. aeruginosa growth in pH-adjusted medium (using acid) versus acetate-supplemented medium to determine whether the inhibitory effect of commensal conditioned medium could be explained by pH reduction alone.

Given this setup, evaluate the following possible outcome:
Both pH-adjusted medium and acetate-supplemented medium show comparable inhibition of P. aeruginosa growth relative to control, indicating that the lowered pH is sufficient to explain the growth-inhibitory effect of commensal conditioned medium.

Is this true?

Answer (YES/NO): NO